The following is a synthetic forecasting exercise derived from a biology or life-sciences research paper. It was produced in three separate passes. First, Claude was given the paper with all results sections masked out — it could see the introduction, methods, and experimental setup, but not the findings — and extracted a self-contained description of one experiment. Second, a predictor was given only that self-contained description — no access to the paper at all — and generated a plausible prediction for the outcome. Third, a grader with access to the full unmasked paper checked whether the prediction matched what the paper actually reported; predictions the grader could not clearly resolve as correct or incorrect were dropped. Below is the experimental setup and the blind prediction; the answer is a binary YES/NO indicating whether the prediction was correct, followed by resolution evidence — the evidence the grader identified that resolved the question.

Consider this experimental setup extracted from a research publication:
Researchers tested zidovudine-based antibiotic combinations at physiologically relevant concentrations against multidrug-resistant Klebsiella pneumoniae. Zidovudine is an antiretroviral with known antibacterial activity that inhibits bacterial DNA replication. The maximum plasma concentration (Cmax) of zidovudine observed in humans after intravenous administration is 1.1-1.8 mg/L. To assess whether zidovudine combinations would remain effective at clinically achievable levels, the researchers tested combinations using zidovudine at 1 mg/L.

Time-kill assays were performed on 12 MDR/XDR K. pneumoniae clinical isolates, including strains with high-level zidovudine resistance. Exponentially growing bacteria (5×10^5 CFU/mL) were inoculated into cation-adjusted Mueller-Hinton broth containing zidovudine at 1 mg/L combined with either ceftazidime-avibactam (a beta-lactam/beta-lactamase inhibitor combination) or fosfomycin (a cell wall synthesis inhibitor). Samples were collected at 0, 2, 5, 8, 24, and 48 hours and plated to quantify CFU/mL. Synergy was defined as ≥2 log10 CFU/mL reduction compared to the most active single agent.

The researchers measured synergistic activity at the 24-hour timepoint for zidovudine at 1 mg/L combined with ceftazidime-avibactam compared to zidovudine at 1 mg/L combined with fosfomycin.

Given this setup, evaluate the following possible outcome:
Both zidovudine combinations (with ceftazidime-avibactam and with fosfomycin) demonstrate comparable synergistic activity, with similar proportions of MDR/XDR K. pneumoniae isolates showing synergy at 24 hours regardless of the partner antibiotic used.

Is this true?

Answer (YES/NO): NO